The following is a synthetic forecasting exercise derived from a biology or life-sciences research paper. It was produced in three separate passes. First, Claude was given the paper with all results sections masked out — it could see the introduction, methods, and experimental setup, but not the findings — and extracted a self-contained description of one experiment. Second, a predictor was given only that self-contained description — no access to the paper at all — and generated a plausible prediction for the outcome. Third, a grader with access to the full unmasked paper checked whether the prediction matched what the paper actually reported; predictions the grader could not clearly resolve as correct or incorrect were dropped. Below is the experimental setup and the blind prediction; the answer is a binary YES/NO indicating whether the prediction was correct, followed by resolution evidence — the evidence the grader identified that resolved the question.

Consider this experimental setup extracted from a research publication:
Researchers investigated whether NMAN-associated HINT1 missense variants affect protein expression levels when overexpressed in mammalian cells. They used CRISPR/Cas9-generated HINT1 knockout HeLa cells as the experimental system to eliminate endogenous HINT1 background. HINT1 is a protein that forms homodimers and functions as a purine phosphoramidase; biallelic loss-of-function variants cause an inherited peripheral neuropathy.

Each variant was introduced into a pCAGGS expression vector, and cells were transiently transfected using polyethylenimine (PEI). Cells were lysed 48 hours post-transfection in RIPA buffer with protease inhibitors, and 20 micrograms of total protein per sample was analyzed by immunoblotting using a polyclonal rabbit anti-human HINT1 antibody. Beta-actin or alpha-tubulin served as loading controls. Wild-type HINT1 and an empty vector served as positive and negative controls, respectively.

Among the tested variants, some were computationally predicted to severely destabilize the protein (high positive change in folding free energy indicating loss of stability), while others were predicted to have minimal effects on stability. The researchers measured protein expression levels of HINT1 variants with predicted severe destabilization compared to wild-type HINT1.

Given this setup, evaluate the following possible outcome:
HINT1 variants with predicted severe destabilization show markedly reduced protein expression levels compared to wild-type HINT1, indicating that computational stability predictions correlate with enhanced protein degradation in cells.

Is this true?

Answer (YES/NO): YES